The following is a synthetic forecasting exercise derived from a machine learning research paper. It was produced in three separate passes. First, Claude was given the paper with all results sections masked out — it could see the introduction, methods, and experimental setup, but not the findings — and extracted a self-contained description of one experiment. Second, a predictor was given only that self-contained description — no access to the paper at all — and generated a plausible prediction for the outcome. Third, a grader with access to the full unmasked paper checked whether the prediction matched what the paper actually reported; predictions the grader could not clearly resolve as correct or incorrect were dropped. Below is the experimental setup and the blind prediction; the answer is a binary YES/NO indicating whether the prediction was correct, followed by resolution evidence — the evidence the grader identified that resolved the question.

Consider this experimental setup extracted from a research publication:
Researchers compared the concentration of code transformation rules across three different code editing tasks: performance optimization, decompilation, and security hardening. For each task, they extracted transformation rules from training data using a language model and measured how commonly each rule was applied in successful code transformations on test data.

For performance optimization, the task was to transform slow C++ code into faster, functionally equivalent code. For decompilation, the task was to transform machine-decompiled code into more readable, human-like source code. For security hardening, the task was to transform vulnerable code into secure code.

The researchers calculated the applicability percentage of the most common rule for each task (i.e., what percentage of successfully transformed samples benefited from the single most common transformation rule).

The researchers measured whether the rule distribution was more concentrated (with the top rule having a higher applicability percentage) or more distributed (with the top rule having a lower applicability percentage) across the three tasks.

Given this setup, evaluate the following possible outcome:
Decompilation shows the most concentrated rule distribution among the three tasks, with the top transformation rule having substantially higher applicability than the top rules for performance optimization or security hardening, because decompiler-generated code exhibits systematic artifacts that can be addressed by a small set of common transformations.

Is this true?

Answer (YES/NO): NO